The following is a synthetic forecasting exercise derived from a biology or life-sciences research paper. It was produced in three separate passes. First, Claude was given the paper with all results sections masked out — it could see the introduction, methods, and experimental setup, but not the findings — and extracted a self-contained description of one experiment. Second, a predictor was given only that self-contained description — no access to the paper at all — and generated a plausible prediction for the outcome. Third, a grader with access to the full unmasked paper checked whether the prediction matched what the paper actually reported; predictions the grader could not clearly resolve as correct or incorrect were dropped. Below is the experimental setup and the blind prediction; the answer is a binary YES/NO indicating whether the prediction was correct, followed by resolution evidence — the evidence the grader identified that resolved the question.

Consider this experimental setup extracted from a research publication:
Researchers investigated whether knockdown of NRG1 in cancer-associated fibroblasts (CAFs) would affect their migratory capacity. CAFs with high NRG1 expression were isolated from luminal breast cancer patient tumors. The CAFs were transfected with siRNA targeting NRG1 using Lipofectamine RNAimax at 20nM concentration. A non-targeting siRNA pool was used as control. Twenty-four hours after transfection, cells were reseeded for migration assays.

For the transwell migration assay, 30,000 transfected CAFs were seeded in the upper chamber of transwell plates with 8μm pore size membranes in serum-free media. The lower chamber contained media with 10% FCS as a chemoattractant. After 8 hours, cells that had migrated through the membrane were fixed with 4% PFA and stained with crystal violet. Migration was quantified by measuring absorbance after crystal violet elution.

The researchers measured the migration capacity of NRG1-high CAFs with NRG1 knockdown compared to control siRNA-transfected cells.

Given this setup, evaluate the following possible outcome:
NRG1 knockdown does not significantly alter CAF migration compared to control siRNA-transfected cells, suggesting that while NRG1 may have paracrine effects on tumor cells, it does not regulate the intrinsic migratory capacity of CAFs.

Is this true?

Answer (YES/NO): NO